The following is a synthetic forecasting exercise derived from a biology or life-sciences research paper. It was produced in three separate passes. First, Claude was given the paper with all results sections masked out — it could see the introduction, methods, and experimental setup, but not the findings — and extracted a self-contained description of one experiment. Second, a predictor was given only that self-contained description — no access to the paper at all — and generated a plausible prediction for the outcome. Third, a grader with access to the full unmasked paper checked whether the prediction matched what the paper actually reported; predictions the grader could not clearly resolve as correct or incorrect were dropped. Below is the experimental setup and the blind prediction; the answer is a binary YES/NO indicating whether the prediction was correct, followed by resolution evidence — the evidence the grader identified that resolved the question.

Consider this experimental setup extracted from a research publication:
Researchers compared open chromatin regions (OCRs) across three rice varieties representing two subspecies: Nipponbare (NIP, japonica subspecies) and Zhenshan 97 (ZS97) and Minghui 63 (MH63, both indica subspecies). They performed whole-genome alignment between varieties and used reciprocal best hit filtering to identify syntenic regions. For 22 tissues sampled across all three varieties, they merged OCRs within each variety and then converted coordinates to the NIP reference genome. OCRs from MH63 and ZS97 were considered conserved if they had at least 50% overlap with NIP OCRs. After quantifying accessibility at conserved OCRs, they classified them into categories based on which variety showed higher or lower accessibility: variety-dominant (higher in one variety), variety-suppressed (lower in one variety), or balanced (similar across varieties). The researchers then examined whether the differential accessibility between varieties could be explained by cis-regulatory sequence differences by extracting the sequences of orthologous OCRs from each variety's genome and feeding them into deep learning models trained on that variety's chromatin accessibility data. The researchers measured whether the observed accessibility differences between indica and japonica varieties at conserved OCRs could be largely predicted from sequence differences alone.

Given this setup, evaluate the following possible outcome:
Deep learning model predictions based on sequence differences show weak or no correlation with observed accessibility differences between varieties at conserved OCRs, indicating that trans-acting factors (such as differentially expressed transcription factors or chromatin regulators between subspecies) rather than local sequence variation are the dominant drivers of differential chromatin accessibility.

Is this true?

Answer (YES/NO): NO